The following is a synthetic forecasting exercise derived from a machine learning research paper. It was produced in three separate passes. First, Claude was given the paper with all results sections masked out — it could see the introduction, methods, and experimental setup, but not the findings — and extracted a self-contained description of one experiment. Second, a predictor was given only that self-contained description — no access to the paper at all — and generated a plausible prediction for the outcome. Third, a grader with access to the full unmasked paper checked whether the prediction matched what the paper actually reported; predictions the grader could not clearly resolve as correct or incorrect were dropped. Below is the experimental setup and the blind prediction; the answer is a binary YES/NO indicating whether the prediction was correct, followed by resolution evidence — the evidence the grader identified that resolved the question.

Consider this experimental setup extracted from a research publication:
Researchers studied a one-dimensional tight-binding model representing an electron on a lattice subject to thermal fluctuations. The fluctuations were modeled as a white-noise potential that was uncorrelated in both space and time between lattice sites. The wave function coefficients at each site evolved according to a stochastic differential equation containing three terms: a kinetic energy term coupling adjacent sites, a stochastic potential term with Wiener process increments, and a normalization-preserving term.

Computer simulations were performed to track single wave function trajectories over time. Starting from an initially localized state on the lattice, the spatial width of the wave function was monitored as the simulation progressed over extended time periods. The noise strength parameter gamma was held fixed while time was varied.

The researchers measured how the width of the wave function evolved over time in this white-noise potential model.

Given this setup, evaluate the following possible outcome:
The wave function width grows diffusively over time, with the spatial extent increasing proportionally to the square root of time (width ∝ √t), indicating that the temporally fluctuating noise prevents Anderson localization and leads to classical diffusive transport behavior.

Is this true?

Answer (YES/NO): YES